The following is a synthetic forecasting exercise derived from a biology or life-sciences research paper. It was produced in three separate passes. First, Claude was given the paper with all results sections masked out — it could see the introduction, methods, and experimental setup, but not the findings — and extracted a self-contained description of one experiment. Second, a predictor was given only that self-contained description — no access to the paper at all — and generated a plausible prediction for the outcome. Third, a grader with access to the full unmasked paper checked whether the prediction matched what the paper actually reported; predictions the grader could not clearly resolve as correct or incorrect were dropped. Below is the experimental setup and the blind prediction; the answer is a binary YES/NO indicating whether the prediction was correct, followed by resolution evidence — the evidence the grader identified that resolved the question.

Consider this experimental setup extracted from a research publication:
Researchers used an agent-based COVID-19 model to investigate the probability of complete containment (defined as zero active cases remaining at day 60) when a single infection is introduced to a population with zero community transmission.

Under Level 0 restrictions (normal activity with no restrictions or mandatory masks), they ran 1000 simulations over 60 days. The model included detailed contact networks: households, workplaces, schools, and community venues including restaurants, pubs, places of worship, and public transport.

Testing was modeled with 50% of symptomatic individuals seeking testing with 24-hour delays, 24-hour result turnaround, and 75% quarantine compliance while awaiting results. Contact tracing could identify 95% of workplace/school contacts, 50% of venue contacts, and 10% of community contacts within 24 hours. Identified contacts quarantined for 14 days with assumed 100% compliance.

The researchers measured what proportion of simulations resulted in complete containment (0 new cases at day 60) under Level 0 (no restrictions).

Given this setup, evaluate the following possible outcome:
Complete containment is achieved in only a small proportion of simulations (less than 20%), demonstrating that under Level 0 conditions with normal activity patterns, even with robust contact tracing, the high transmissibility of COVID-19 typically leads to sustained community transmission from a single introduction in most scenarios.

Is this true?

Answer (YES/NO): NO